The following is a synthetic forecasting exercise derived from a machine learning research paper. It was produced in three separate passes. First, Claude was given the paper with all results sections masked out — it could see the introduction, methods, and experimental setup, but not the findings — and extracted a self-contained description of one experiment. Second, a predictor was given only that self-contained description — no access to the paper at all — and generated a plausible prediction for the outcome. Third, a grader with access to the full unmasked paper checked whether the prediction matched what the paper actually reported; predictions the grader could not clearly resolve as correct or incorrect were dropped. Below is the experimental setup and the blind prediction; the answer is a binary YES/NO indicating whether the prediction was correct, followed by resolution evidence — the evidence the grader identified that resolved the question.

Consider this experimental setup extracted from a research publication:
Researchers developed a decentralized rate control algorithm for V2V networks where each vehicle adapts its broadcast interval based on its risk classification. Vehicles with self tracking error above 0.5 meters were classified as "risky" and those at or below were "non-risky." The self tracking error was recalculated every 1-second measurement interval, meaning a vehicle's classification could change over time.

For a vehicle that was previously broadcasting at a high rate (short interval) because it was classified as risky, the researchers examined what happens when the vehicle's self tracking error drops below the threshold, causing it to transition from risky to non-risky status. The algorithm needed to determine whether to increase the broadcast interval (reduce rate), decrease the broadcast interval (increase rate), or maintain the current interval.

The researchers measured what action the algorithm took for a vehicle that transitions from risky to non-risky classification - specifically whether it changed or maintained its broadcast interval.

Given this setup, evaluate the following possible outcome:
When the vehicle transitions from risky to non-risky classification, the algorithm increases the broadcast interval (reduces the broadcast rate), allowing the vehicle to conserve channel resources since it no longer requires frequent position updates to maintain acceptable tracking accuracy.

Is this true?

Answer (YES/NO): NO